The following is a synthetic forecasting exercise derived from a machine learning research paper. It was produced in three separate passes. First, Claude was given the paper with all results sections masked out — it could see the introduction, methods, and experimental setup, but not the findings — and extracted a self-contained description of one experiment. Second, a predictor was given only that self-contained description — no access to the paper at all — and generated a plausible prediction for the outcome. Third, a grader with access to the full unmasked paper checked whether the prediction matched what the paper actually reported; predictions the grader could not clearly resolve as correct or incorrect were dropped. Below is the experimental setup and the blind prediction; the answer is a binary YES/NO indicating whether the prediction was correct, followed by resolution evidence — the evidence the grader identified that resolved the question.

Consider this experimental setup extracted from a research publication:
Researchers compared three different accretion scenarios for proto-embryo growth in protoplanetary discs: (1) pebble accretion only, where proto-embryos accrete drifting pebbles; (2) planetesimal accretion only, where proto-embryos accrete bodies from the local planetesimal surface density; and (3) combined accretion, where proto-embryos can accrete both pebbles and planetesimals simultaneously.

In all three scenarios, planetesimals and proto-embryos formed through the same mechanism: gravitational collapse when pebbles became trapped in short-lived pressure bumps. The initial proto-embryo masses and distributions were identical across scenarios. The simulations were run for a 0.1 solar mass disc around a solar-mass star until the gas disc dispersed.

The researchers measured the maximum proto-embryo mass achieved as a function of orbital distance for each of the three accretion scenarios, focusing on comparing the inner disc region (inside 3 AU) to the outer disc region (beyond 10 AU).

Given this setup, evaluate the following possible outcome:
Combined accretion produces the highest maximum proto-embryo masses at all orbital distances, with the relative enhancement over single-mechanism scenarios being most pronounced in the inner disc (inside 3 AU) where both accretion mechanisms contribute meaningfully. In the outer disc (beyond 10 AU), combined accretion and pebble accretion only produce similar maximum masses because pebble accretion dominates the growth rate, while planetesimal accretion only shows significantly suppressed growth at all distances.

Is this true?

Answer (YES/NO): NO